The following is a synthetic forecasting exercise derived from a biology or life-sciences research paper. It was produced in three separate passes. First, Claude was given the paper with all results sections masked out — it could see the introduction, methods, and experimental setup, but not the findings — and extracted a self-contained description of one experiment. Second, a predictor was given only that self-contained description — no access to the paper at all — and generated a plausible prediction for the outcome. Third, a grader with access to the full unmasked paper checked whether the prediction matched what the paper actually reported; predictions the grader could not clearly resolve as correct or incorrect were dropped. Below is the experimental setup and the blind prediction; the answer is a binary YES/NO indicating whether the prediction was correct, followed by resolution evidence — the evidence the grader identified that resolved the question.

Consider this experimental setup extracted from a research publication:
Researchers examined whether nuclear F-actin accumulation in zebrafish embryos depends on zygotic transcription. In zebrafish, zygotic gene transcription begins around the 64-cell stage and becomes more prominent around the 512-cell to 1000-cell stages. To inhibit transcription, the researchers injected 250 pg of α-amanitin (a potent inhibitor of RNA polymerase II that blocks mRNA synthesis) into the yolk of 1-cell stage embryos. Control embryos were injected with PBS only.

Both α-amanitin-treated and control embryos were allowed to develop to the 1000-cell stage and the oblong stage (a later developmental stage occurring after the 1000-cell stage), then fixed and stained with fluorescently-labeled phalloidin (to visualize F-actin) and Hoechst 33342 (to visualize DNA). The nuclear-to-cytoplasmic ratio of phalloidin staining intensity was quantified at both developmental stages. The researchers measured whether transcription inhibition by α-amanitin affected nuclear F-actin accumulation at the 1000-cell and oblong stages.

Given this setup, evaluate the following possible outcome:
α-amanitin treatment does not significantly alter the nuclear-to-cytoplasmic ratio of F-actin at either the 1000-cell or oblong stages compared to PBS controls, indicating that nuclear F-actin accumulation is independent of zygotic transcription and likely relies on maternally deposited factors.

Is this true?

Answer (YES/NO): NO